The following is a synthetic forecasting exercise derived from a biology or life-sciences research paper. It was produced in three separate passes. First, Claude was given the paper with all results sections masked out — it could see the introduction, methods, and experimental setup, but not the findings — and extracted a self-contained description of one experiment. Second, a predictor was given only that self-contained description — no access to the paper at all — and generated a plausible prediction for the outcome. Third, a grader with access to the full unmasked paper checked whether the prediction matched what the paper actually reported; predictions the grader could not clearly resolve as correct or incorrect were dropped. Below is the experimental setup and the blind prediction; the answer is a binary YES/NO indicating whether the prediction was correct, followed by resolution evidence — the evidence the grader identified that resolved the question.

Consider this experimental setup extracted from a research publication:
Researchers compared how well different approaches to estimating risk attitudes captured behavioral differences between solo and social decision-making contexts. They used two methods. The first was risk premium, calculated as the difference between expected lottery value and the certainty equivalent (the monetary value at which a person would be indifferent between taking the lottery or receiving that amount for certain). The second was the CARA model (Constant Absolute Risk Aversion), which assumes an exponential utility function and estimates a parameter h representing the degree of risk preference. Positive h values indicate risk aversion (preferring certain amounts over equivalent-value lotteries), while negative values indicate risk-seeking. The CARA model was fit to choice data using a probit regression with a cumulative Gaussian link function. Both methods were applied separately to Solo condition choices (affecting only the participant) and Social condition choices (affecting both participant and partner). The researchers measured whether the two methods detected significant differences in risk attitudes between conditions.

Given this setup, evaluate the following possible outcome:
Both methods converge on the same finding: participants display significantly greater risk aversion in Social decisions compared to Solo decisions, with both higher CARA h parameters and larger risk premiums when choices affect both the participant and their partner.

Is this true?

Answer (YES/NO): NO